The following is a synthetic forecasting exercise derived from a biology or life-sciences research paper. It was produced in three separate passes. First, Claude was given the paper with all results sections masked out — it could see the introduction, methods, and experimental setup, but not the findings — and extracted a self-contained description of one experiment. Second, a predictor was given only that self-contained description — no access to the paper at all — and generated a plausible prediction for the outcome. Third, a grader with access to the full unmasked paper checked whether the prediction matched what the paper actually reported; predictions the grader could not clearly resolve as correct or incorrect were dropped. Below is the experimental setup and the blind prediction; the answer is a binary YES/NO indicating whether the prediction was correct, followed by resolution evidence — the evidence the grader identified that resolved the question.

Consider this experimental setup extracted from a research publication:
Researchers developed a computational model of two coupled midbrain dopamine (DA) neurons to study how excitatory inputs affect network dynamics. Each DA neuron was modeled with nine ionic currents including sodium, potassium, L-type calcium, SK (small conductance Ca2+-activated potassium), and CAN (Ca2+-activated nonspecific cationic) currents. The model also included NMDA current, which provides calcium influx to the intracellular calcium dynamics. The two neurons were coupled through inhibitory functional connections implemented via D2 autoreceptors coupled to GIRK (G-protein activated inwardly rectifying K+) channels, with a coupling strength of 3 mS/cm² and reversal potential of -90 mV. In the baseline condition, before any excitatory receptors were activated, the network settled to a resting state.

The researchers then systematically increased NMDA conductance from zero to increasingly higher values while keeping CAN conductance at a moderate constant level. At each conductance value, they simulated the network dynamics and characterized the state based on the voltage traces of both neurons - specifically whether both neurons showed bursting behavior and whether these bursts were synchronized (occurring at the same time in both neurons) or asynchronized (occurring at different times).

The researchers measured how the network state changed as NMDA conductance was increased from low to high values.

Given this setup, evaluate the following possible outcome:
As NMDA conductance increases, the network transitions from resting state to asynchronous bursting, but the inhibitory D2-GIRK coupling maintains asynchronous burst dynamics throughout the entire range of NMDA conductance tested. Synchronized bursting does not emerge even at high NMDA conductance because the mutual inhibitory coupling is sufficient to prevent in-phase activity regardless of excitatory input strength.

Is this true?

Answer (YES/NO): NO